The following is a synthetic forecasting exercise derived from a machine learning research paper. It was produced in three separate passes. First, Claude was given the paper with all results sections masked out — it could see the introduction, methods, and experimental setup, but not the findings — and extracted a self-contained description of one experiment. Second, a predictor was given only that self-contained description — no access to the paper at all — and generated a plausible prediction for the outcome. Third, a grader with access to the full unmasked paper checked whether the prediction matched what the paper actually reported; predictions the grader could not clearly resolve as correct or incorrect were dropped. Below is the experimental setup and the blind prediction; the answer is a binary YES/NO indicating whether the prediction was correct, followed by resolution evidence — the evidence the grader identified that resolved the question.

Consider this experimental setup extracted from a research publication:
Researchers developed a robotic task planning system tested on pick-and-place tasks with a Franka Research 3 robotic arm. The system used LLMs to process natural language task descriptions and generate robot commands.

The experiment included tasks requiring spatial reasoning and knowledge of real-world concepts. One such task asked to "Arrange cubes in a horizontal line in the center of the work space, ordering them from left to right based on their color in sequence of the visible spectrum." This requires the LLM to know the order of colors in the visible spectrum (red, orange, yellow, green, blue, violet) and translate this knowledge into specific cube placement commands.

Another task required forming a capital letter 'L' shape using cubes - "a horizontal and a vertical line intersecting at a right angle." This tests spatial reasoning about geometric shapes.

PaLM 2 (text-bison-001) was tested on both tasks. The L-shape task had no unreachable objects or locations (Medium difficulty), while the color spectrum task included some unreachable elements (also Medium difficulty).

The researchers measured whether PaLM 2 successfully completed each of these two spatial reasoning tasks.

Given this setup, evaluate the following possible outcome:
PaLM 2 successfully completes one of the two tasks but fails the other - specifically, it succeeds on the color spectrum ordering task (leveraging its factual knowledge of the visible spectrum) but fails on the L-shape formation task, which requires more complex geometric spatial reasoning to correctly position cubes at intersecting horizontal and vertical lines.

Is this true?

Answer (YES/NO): YES